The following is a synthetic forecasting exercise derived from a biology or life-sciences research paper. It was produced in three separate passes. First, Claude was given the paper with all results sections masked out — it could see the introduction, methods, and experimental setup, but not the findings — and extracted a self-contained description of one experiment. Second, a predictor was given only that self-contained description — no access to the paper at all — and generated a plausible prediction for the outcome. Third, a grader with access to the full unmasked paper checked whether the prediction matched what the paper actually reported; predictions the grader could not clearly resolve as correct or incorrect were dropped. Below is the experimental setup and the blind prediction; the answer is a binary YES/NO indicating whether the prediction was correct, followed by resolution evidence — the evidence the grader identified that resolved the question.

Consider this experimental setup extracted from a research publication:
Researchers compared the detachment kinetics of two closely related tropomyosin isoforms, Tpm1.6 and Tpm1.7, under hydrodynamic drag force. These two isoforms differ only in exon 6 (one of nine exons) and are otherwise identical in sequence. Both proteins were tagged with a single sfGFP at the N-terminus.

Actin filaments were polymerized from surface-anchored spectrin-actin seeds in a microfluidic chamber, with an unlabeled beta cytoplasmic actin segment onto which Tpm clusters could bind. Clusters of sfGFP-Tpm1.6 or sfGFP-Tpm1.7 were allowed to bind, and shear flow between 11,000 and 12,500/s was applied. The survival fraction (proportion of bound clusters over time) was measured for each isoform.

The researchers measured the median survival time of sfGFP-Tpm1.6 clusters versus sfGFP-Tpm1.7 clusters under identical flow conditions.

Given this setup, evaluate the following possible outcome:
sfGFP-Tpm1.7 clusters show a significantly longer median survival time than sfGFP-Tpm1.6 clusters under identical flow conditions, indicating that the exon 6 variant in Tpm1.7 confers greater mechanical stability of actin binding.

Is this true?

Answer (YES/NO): YES